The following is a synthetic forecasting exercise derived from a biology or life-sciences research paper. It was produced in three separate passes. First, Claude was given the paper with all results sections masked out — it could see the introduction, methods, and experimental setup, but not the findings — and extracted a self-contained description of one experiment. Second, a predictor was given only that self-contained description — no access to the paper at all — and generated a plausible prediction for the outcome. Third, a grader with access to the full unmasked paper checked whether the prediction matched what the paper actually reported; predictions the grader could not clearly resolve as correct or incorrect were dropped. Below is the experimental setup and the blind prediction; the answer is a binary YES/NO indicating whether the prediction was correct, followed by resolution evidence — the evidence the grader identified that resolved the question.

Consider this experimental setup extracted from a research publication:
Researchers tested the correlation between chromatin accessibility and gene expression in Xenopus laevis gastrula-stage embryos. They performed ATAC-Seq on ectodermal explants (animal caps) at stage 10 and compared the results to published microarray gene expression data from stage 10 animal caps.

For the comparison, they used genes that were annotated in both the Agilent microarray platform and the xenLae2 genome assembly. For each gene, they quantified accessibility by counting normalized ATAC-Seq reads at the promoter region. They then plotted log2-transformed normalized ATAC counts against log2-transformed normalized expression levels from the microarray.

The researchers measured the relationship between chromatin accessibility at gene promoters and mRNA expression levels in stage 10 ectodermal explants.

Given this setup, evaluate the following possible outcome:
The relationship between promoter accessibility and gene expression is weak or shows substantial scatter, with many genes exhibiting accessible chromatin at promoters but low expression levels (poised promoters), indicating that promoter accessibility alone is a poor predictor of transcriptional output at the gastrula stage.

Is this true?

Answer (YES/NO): YES